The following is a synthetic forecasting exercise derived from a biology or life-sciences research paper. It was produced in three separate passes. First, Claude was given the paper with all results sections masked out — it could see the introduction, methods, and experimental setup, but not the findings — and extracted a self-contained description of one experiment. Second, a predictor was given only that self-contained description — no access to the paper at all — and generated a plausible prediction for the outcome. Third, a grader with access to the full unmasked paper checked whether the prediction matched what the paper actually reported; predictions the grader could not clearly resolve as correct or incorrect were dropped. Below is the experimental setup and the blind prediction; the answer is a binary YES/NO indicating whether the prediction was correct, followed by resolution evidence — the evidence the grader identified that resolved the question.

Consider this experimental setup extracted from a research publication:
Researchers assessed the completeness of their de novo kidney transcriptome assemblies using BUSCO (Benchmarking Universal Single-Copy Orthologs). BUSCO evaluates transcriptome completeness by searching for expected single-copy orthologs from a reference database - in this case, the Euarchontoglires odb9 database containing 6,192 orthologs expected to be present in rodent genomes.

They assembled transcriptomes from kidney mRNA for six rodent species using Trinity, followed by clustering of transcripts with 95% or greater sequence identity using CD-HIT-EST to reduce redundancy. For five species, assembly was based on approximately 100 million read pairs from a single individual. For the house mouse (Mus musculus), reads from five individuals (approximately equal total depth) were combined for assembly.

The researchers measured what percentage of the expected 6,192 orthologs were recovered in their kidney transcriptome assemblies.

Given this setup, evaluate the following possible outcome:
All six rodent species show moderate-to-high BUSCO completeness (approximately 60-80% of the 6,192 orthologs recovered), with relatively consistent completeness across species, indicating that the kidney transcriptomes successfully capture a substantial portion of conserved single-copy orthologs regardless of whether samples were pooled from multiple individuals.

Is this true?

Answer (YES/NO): NO